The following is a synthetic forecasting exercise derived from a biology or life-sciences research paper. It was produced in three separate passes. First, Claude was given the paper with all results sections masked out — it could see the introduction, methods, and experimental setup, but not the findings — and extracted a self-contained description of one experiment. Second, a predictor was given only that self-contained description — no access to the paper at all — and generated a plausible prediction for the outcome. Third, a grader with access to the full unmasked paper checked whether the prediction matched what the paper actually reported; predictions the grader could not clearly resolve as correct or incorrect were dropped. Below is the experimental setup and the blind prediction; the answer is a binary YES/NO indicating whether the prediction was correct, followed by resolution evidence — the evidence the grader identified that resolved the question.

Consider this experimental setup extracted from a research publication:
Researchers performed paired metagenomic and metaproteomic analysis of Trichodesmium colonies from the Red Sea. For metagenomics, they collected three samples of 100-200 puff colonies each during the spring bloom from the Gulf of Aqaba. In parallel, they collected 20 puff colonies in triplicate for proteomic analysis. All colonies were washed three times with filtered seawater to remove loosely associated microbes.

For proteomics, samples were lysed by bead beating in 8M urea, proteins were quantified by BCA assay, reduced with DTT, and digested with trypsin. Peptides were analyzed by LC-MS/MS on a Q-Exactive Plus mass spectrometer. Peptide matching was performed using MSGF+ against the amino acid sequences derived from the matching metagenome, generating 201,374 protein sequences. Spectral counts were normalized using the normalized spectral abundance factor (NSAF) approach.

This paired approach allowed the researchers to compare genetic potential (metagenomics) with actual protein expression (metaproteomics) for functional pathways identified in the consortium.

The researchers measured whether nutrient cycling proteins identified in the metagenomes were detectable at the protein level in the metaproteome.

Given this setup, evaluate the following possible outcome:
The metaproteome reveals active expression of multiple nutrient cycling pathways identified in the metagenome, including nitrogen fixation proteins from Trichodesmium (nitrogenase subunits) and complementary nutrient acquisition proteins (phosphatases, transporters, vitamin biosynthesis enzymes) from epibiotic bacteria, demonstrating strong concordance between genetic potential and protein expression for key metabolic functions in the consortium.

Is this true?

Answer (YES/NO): NO